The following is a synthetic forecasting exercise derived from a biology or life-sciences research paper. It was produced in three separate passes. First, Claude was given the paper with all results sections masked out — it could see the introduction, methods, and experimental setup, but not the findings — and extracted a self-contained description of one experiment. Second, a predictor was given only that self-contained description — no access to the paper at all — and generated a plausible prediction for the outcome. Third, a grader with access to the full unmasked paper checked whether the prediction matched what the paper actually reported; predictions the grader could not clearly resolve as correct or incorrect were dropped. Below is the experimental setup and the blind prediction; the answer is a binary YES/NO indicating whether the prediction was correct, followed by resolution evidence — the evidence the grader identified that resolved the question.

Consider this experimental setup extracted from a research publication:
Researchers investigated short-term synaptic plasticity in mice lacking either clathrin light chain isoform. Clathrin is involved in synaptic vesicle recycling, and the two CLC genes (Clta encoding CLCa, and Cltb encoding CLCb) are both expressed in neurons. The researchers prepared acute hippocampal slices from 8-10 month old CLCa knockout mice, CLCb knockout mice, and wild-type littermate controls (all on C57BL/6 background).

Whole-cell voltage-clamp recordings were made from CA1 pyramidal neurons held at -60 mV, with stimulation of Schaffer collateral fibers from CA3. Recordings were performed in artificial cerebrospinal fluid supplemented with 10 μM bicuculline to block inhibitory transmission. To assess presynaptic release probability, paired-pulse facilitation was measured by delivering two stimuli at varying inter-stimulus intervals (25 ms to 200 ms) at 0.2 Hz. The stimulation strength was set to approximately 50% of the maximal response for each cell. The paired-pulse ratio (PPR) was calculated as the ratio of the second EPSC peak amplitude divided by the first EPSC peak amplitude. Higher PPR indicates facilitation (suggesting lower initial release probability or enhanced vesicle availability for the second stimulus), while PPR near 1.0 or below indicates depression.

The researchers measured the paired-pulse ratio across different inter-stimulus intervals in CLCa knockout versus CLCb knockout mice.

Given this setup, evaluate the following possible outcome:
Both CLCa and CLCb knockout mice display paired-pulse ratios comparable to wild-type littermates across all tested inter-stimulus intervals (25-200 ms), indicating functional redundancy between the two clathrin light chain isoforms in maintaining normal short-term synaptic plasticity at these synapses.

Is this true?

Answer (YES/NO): NO